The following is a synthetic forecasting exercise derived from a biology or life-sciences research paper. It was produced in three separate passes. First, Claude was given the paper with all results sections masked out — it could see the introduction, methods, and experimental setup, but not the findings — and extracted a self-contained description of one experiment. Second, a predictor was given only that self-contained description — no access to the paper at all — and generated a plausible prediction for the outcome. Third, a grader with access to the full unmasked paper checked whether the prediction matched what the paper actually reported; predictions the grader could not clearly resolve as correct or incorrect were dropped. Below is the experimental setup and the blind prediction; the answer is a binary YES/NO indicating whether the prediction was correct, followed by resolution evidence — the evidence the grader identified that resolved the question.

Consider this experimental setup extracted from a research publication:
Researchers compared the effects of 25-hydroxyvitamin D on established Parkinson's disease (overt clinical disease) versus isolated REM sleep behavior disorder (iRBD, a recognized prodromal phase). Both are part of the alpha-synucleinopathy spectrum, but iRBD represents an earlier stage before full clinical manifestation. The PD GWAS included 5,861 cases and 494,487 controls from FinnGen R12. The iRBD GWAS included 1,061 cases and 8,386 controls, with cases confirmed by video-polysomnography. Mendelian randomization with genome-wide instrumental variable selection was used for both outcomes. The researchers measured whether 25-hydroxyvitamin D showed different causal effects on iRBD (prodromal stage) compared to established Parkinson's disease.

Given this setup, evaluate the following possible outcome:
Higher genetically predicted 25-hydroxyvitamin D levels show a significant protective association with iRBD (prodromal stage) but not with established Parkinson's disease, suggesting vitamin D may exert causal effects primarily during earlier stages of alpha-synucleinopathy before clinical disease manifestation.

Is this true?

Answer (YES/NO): NO